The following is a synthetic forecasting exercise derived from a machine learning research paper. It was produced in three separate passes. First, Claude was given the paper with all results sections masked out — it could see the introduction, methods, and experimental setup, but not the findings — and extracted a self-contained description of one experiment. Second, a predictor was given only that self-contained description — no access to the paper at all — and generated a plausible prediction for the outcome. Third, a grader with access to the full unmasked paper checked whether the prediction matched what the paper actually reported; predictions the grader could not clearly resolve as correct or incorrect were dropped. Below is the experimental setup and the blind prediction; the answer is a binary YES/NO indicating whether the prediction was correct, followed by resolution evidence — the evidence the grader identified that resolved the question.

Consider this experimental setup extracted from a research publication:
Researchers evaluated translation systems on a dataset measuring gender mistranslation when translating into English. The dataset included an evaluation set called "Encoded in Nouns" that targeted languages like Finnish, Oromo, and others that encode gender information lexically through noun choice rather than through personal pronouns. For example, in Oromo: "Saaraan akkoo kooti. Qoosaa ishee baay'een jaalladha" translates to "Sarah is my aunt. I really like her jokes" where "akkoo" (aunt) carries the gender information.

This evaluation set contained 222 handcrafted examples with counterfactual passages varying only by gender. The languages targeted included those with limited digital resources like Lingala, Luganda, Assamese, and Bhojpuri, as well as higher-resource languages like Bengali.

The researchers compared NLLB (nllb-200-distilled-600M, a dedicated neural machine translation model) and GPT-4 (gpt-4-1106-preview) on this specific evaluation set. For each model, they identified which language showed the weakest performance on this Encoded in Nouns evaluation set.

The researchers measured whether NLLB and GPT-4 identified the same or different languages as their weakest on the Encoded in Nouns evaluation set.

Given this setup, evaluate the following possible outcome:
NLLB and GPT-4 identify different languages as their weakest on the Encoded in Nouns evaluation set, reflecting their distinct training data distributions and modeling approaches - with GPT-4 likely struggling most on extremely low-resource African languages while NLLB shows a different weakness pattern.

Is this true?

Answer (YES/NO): YES